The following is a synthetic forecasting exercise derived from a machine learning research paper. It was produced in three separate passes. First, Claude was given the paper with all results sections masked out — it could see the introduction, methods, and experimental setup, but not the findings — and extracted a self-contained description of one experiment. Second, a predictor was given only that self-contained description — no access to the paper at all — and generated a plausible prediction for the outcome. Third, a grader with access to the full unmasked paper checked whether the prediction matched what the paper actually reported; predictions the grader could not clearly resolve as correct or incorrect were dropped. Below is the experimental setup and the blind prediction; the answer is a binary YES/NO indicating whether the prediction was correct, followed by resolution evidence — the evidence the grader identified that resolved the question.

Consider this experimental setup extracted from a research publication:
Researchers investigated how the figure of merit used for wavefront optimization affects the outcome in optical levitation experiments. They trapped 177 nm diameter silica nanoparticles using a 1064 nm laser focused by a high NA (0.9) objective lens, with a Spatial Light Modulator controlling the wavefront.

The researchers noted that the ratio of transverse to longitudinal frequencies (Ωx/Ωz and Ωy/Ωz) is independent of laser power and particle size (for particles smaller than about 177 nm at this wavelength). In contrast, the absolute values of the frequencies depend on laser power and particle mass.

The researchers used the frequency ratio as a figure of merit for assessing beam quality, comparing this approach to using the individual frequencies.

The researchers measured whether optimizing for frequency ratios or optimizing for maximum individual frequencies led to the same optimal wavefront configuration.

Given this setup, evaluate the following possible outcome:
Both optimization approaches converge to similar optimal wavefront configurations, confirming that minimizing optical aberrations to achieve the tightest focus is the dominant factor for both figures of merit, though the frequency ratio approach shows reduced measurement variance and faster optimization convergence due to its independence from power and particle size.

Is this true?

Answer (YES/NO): NO